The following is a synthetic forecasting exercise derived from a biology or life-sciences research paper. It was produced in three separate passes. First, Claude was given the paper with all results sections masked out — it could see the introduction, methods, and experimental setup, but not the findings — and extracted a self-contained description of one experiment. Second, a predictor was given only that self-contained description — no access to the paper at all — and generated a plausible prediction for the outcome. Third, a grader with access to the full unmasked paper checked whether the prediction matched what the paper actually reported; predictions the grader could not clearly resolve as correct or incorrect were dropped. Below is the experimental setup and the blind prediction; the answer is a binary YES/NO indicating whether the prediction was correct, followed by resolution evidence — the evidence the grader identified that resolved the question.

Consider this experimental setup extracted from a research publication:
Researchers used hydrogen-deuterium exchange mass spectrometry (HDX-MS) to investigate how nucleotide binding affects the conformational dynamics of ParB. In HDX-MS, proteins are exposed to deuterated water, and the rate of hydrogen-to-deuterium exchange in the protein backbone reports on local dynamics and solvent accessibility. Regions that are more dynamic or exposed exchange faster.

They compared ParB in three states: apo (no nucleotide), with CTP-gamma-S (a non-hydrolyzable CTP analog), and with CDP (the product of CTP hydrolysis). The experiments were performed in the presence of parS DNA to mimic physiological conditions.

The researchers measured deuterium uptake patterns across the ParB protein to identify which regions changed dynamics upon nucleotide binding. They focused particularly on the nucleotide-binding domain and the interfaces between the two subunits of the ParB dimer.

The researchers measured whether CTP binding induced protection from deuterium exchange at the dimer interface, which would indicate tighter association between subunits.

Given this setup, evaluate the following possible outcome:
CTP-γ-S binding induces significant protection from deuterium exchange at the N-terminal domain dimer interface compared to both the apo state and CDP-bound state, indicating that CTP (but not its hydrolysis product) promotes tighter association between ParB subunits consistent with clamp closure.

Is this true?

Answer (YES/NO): YES